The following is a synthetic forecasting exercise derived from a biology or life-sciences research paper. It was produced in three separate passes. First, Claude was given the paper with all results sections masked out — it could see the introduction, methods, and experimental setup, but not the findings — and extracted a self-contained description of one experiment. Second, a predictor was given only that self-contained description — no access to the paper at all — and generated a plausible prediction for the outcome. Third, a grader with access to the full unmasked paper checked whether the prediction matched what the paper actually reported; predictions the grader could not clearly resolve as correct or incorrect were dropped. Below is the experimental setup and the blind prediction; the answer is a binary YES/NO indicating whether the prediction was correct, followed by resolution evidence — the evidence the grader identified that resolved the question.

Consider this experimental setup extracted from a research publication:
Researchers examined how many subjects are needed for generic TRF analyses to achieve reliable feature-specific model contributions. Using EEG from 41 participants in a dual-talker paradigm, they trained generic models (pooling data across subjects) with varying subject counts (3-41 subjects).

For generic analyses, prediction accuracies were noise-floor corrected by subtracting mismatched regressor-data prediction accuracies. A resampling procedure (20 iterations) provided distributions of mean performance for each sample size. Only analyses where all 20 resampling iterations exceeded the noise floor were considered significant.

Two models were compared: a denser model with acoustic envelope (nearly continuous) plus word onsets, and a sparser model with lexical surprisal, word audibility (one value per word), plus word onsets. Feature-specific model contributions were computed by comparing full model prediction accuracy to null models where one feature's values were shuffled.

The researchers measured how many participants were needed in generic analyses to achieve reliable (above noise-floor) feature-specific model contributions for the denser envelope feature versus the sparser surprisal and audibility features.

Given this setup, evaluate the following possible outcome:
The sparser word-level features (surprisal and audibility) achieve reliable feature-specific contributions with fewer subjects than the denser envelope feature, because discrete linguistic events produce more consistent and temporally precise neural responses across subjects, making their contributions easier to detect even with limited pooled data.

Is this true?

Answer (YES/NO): NO